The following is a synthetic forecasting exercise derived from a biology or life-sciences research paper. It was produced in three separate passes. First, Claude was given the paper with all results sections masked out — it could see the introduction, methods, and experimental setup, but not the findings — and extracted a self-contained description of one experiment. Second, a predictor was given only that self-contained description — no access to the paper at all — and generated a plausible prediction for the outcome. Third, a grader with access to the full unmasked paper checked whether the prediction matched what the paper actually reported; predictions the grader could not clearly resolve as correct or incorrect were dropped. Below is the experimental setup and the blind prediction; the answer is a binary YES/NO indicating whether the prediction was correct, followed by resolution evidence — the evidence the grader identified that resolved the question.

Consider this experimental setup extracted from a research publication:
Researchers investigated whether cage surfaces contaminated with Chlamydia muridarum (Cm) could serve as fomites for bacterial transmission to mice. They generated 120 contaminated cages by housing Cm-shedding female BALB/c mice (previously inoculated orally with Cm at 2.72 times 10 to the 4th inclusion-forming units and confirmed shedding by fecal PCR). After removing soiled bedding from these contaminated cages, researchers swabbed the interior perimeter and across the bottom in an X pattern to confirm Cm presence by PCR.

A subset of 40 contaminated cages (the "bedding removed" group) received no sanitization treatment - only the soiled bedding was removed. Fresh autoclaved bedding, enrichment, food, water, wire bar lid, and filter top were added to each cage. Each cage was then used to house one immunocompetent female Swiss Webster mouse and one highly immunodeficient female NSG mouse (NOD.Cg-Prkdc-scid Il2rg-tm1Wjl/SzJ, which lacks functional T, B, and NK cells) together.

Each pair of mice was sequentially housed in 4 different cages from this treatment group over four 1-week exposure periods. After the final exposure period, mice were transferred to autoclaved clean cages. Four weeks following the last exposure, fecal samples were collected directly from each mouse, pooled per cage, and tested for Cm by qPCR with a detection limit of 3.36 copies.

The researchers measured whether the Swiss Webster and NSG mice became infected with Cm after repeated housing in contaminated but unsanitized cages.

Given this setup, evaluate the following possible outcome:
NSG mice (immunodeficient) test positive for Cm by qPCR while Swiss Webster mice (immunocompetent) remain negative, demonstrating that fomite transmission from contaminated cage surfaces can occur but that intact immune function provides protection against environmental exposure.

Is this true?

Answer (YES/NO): NO